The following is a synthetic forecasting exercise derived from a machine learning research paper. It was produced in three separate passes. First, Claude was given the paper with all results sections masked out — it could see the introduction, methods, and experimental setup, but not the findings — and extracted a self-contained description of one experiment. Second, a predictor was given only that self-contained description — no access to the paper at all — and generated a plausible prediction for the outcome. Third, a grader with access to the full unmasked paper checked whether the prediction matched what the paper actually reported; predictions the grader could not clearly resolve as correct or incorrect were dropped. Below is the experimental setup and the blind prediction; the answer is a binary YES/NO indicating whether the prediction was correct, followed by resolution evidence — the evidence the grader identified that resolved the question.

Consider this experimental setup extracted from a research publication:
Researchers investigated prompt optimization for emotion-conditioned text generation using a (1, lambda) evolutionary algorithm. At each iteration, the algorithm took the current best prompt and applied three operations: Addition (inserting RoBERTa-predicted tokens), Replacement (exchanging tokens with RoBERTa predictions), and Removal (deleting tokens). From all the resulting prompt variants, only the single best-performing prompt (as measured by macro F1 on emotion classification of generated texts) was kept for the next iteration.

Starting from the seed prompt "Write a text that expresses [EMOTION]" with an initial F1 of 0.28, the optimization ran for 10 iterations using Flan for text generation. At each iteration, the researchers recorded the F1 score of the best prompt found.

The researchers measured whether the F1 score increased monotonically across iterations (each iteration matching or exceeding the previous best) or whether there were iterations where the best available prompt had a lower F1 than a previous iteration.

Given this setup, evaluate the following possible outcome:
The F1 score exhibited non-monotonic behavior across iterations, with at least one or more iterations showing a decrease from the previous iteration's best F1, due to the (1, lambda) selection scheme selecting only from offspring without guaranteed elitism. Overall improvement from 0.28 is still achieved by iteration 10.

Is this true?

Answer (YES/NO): YES